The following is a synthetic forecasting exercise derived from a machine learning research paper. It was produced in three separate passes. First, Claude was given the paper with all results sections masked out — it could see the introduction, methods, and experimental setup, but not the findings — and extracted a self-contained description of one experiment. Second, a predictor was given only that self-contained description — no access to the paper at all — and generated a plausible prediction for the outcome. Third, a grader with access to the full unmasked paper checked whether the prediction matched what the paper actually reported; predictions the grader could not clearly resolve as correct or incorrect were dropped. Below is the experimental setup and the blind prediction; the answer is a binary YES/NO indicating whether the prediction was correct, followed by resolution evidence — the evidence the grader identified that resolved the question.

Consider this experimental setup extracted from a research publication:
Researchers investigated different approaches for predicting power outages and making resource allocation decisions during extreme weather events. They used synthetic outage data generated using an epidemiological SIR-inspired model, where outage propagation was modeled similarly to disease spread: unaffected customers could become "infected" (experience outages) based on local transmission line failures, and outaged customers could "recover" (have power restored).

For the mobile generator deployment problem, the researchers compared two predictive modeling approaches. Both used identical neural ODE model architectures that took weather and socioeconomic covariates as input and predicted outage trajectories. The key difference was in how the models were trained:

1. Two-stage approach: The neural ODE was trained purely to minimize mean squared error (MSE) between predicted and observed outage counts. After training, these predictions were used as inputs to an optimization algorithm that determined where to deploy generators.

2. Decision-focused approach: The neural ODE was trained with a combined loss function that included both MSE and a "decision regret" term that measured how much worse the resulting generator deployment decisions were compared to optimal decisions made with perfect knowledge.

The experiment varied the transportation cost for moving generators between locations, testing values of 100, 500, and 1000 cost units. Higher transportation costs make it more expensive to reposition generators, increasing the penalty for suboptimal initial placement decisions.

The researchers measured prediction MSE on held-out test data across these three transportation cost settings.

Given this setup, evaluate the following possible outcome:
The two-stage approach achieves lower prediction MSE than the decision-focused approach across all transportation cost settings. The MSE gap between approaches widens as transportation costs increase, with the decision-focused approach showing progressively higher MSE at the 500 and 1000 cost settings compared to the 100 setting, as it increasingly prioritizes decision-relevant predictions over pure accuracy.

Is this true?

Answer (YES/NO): NO